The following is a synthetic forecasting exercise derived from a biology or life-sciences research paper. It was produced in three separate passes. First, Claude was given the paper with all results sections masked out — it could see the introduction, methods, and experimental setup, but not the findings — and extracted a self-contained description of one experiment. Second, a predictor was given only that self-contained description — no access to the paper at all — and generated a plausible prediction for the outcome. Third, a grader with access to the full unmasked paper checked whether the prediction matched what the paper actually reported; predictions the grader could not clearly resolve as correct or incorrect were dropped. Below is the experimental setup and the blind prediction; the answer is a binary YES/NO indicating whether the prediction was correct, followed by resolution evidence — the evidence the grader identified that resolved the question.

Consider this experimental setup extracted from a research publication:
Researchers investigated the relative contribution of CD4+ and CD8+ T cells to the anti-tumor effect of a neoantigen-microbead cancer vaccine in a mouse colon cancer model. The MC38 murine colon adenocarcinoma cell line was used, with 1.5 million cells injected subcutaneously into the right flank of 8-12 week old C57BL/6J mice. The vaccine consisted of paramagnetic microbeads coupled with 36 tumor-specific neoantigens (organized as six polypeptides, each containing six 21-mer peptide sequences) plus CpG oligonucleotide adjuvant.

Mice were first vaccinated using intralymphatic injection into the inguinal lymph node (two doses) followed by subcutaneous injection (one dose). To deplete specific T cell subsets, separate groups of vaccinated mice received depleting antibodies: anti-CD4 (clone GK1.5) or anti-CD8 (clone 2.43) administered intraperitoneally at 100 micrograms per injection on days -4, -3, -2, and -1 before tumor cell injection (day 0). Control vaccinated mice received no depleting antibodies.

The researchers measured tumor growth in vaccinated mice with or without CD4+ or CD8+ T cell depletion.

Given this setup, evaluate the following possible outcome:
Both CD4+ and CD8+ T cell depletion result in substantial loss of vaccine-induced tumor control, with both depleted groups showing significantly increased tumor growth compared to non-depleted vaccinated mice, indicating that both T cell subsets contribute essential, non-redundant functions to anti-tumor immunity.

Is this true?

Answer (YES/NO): NO